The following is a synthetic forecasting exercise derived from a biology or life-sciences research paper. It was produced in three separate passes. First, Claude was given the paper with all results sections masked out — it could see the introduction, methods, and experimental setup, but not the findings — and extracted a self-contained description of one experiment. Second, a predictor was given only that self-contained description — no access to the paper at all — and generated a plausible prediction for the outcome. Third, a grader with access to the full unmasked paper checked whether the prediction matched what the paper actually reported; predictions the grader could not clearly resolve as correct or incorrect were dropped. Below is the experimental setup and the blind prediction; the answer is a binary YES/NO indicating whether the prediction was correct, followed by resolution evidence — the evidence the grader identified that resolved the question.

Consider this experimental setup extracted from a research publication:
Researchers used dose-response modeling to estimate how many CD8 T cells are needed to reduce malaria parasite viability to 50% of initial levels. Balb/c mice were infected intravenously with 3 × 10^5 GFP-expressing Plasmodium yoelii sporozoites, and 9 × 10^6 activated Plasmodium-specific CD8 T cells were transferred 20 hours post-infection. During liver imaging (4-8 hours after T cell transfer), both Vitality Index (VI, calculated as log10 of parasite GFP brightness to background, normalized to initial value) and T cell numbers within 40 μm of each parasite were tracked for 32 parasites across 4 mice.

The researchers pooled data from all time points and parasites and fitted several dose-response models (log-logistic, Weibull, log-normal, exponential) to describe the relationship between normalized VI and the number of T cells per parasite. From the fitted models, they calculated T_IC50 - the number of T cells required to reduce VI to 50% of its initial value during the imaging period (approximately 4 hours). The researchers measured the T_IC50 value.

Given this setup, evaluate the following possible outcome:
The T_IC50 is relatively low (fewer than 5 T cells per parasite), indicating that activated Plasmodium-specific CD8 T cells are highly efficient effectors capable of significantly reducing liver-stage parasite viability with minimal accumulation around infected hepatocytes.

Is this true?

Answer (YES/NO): NO